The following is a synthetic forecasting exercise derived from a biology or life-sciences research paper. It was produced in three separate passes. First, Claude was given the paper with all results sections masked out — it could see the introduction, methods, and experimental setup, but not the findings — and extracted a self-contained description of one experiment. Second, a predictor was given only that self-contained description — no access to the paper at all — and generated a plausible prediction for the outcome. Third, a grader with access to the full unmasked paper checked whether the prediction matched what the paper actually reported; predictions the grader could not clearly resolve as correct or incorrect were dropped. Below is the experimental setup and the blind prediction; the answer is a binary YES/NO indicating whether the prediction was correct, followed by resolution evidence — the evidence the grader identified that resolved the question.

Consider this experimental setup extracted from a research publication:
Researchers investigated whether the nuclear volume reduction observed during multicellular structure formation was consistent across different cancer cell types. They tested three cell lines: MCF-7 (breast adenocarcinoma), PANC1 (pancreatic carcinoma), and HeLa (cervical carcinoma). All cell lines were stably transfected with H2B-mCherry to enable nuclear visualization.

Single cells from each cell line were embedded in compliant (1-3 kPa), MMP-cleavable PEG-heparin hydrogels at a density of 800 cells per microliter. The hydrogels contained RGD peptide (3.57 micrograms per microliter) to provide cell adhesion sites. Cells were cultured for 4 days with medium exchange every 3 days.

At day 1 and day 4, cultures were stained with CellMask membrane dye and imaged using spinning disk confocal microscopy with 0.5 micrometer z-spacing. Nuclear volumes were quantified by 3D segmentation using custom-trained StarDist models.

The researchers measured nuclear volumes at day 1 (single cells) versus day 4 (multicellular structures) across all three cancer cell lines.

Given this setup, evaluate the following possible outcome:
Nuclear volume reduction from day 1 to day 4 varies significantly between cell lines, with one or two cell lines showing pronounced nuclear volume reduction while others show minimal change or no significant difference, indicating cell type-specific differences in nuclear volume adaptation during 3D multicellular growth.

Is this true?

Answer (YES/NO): NO